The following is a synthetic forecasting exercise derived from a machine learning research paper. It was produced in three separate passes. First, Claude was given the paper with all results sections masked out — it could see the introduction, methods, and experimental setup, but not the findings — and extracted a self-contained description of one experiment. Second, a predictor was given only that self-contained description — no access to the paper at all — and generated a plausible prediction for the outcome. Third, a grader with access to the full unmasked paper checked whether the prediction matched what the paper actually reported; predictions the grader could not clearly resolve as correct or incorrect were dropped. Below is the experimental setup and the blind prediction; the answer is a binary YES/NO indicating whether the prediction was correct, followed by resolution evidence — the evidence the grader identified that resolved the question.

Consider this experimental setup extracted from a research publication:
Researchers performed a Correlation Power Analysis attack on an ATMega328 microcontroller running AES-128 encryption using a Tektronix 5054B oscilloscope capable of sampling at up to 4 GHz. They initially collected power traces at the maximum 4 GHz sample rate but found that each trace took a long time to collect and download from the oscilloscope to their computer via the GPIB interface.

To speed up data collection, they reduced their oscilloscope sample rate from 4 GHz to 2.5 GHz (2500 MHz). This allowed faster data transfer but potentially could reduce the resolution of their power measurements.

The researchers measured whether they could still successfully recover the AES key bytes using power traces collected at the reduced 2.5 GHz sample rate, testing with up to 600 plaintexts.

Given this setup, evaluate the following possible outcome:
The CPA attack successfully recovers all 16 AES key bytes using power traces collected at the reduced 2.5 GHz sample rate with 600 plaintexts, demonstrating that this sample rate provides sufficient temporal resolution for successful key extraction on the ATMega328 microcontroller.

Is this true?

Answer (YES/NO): YES